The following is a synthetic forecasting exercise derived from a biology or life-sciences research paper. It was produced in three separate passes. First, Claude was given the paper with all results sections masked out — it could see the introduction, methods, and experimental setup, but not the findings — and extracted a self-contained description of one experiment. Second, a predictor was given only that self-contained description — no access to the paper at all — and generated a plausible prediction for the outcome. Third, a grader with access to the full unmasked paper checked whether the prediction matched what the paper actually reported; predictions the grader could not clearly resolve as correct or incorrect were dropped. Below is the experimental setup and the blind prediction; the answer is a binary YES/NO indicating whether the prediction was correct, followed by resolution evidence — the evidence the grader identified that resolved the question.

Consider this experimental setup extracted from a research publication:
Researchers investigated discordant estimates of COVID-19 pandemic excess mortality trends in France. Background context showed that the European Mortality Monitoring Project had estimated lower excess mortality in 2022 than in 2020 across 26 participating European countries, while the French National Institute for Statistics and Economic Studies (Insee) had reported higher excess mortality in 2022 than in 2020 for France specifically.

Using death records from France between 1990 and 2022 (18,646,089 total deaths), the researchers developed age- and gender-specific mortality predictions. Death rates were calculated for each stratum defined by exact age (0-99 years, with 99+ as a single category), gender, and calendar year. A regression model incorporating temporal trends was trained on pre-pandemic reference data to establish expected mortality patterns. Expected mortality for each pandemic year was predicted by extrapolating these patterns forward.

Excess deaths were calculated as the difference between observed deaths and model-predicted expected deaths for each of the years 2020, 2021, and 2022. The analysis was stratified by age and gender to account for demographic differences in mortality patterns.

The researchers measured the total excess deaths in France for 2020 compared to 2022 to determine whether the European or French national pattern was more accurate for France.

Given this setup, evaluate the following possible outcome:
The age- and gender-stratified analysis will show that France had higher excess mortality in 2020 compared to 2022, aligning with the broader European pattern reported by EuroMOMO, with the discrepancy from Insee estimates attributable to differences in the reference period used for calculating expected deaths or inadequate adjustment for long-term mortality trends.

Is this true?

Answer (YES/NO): NO